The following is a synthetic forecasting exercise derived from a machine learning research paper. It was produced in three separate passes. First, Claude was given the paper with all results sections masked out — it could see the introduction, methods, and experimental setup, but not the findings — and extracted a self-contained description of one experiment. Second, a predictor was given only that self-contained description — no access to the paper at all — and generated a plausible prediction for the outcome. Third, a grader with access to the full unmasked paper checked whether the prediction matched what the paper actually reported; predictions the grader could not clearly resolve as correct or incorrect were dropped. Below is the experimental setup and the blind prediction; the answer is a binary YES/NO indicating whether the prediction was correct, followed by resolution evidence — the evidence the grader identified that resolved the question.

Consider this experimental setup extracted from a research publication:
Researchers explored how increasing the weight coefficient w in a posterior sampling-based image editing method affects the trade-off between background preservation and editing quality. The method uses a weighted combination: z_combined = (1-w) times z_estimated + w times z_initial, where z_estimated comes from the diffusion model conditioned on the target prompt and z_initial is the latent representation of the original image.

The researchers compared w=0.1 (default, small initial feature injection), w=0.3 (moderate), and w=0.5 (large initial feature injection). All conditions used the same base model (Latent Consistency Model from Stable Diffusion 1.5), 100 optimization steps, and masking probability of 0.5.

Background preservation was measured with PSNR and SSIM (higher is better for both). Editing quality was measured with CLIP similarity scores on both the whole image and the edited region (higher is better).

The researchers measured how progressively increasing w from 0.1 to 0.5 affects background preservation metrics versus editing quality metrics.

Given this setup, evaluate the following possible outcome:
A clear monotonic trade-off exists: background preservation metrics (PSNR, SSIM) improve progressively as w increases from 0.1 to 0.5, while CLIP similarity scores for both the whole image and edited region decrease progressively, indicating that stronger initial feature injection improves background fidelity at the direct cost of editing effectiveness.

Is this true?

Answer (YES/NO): NO